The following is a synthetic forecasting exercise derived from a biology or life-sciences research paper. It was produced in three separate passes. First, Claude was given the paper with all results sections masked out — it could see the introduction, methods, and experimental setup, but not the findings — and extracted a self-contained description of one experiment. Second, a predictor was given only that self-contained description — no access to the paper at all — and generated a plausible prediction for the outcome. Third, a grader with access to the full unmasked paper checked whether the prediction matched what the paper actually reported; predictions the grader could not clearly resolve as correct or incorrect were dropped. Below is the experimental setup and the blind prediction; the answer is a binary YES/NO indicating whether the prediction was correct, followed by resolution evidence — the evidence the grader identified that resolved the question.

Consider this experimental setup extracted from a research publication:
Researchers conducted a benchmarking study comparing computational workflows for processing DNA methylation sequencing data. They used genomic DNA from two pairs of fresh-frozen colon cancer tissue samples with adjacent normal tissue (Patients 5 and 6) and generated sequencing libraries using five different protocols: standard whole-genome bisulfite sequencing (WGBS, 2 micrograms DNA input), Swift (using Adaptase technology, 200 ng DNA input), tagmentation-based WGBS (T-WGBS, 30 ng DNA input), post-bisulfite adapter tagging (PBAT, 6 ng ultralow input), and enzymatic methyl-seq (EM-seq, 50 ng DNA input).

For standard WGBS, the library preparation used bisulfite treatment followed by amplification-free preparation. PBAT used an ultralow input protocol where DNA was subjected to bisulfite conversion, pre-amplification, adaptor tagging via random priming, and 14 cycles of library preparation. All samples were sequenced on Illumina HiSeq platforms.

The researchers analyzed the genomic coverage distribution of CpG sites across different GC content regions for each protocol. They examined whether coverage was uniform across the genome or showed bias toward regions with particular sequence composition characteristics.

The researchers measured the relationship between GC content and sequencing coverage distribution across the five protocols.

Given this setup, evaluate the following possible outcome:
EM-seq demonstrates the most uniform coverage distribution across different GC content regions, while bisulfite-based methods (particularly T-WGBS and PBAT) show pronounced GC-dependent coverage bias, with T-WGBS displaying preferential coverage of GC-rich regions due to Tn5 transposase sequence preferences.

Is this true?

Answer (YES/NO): NO